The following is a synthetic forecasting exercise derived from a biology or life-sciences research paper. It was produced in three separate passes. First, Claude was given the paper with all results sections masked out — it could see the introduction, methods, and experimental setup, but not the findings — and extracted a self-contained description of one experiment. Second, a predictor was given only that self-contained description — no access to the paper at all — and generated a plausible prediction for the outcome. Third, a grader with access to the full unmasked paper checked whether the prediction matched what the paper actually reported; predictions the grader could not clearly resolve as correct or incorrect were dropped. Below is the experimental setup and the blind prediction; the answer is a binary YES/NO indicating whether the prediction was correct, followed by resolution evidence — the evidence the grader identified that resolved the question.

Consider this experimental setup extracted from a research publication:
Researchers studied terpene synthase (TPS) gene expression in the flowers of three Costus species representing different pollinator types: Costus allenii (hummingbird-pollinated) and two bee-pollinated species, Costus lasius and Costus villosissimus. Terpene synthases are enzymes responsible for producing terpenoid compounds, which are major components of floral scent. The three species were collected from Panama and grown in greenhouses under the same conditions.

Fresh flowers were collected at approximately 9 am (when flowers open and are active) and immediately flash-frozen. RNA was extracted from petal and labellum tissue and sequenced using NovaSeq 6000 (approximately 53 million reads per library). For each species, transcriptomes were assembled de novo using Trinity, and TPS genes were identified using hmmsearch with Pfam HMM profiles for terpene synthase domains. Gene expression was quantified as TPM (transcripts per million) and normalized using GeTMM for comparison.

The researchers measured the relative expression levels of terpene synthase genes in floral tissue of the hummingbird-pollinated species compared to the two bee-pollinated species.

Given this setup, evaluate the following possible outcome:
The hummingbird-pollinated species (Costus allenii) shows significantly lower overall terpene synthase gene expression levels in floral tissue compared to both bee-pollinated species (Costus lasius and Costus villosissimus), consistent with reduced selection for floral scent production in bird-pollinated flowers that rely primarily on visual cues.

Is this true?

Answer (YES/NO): NO